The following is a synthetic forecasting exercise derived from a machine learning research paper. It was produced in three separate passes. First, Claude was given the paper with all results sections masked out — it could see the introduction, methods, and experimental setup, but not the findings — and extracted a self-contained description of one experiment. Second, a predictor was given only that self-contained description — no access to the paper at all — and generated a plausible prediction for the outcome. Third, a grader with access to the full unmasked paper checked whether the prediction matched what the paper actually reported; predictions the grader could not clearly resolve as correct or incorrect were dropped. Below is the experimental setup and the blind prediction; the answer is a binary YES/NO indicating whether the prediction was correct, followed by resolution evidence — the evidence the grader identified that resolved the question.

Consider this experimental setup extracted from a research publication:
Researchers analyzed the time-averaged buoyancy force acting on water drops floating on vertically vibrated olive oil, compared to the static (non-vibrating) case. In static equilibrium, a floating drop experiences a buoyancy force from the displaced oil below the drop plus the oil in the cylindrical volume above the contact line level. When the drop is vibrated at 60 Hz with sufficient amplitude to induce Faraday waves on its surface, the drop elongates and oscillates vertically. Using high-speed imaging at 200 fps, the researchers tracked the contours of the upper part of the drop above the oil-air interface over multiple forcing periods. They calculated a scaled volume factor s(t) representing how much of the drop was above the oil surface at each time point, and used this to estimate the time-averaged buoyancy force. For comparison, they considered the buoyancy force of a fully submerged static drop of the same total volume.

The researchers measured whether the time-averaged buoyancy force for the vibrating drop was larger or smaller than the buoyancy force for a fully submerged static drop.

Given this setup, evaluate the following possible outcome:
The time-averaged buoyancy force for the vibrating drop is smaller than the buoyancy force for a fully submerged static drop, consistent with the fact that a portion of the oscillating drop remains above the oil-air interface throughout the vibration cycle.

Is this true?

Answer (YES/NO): YES